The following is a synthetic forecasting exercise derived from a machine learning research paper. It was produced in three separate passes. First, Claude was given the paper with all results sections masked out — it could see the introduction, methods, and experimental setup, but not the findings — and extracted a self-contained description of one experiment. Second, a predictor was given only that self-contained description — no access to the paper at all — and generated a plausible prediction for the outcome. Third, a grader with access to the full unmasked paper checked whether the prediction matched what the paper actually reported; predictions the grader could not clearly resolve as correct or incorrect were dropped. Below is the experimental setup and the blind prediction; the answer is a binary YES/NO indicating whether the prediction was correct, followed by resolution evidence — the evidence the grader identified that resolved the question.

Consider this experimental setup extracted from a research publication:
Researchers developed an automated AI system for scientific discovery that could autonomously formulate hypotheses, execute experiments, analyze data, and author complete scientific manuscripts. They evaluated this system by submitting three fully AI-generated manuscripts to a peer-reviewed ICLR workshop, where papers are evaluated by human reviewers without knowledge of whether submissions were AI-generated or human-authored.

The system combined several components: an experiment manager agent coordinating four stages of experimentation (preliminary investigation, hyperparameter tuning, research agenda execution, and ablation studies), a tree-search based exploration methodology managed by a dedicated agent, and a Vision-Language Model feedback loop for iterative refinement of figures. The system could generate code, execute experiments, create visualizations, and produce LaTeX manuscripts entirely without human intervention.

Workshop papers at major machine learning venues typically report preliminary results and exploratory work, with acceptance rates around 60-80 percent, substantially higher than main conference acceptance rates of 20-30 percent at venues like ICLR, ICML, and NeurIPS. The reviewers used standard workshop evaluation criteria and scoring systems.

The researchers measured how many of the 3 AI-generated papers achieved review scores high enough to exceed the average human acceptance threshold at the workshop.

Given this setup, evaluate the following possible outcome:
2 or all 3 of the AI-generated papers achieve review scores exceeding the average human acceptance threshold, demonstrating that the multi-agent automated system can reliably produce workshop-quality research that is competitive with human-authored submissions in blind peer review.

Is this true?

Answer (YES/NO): NO